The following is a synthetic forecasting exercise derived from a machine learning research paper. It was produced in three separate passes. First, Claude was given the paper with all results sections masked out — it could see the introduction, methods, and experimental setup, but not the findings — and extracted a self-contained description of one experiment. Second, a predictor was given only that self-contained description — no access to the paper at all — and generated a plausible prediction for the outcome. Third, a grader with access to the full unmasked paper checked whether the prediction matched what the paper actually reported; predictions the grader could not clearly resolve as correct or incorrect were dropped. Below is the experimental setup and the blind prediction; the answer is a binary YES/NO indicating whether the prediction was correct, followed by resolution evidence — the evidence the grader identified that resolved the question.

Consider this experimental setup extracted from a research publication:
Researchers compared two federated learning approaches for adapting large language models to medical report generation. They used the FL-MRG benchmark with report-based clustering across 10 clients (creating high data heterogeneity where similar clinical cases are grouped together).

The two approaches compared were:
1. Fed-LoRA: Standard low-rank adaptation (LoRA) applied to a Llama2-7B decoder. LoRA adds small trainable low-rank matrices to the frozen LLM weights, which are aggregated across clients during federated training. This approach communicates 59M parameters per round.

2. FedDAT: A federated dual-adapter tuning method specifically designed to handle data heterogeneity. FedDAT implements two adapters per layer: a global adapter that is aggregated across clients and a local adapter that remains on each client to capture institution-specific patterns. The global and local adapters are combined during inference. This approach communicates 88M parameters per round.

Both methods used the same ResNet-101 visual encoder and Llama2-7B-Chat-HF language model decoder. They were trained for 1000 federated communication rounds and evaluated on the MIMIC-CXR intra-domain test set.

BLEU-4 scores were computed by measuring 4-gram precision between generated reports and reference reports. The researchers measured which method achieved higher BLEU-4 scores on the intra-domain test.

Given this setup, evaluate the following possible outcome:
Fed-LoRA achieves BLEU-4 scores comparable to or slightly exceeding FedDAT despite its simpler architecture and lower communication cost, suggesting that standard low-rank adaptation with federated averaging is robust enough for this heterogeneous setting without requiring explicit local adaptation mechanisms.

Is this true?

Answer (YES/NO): YES